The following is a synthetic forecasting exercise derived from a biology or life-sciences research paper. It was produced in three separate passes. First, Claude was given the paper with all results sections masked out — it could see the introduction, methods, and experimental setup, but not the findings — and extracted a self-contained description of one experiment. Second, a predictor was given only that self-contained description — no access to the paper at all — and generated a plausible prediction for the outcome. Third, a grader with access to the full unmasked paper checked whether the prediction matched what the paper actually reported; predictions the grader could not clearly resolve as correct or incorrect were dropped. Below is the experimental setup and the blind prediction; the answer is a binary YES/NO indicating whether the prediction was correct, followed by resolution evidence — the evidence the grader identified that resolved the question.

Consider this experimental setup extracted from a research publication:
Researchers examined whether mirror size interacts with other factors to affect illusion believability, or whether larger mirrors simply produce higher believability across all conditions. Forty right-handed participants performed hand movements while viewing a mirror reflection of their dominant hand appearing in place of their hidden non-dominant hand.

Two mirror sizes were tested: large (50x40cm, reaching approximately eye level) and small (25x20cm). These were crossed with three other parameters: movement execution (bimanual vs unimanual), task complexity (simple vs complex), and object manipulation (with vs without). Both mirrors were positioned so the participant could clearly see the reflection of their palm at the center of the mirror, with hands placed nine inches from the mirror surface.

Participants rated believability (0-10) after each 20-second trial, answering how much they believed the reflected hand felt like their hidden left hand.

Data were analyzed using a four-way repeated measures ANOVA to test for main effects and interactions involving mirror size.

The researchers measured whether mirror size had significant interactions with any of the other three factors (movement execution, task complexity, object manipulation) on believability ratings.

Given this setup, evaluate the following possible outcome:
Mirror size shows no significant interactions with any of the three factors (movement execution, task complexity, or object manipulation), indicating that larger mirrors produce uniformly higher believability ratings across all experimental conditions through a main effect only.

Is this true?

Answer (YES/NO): YES